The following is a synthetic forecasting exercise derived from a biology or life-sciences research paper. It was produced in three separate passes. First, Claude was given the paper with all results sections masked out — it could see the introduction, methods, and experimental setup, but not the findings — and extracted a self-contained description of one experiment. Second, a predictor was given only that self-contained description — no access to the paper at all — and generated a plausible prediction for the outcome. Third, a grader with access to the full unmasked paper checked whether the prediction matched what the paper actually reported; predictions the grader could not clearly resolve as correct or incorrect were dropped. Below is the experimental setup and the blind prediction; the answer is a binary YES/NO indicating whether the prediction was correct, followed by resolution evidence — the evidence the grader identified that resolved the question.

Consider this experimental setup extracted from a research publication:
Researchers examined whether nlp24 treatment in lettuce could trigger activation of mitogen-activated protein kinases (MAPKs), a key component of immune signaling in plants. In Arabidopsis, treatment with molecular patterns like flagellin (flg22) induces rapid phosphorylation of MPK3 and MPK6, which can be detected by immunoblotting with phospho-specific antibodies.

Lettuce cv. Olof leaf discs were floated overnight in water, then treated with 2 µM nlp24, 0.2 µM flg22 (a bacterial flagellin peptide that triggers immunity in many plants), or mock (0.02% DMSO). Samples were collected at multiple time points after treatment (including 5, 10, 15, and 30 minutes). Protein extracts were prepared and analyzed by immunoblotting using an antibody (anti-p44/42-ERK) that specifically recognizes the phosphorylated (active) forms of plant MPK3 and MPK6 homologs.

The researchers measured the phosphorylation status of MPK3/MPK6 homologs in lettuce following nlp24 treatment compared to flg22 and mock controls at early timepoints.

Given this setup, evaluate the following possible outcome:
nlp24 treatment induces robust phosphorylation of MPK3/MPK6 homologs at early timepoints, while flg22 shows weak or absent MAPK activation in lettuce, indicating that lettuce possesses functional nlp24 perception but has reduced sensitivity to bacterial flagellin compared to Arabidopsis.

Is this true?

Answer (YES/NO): NO